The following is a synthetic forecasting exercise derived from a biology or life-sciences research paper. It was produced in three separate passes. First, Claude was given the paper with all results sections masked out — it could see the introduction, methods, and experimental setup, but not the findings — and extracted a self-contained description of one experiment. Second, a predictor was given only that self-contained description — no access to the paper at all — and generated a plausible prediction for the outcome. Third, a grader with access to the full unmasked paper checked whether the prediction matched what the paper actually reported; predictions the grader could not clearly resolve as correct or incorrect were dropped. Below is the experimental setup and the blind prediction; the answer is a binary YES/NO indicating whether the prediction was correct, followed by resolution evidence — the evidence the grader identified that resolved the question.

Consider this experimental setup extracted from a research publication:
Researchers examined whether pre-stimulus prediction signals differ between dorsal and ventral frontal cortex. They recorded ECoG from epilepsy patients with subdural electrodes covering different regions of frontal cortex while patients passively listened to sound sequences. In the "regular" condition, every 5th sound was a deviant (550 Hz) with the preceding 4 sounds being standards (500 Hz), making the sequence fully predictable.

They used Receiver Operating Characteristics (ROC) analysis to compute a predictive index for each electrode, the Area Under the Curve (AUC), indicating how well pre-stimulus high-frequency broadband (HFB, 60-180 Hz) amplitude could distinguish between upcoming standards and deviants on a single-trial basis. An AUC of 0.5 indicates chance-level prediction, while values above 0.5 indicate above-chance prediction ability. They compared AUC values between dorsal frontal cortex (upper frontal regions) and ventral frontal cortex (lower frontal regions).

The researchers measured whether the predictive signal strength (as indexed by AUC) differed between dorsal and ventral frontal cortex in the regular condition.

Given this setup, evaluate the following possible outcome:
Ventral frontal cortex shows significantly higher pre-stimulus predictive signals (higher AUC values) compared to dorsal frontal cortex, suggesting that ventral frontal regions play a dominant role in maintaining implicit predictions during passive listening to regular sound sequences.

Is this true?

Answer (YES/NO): NO